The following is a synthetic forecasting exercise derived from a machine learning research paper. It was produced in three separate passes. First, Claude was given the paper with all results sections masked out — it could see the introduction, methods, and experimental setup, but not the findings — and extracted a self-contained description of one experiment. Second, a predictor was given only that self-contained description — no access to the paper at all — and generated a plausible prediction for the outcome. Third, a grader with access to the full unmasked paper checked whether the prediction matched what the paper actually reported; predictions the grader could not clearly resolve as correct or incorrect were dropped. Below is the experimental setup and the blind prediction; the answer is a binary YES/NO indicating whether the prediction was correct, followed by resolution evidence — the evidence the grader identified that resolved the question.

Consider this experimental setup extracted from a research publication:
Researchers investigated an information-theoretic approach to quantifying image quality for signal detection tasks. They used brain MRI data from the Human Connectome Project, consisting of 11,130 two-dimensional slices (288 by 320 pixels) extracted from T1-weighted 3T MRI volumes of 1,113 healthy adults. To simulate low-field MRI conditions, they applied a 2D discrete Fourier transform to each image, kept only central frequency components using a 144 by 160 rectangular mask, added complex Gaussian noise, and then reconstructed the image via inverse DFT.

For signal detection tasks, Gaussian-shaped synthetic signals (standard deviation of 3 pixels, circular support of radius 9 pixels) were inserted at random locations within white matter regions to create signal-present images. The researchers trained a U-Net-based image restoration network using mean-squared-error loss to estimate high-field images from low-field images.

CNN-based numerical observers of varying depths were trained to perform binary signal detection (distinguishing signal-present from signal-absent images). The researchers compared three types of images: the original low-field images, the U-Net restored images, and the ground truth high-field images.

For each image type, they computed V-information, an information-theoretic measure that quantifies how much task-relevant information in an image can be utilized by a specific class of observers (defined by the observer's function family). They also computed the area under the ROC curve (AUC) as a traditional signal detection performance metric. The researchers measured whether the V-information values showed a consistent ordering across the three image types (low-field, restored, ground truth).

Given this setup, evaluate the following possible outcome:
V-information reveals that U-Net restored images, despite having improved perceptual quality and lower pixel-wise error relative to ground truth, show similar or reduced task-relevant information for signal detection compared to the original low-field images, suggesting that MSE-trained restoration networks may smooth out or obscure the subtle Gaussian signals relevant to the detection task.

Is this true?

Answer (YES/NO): NO